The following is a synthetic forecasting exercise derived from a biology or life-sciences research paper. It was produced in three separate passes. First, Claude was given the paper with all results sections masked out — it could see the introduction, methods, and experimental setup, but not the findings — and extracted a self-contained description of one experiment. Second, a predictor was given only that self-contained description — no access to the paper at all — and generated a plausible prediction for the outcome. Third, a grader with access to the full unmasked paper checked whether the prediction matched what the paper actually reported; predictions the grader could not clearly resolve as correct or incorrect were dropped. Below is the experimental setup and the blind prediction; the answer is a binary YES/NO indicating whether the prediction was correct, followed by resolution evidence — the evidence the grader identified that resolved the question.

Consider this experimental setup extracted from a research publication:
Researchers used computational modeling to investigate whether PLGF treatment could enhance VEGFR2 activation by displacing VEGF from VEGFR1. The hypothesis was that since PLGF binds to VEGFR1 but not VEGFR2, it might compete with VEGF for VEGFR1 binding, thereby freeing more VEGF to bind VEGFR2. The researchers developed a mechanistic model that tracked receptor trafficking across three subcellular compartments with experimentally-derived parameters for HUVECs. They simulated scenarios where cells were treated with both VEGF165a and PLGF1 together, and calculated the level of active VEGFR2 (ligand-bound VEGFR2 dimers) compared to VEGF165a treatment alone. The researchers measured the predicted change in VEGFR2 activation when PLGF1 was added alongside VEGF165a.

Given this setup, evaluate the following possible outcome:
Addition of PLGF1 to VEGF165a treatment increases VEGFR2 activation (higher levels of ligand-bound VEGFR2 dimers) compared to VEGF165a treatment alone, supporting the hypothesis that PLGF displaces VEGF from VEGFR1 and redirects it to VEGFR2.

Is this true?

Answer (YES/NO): NO